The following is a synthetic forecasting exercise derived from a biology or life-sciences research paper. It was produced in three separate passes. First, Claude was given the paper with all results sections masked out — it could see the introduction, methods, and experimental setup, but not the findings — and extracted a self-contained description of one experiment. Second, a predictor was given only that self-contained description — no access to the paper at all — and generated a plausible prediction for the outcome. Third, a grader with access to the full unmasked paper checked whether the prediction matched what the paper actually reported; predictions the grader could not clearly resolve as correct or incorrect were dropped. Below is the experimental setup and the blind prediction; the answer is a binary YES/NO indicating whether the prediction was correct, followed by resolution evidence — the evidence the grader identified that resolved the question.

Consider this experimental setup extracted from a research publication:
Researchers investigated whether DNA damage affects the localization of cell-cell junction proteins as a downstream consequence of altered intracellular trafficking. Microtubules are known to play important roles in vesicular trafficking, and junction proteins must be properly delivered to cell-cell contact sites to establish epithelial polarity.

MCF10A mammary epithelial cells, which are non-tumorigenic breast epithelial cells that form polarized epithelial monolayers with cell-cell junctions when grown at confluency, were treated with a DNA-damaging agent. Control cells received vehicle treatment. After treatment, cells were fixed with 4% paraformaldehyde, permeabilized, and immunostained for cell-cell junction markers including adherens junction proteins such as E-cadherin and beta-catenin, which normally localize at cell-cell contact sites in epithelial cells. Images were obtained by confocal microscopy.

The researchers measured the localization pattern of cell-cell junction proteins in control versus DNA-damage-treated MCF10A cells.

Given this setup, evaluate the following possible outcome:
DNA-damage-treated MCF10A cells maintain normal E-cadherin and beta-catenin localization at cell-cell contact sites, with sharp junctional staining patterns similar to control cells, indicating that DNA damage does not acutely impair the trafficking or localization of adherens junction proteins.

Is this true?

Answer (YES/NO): NO